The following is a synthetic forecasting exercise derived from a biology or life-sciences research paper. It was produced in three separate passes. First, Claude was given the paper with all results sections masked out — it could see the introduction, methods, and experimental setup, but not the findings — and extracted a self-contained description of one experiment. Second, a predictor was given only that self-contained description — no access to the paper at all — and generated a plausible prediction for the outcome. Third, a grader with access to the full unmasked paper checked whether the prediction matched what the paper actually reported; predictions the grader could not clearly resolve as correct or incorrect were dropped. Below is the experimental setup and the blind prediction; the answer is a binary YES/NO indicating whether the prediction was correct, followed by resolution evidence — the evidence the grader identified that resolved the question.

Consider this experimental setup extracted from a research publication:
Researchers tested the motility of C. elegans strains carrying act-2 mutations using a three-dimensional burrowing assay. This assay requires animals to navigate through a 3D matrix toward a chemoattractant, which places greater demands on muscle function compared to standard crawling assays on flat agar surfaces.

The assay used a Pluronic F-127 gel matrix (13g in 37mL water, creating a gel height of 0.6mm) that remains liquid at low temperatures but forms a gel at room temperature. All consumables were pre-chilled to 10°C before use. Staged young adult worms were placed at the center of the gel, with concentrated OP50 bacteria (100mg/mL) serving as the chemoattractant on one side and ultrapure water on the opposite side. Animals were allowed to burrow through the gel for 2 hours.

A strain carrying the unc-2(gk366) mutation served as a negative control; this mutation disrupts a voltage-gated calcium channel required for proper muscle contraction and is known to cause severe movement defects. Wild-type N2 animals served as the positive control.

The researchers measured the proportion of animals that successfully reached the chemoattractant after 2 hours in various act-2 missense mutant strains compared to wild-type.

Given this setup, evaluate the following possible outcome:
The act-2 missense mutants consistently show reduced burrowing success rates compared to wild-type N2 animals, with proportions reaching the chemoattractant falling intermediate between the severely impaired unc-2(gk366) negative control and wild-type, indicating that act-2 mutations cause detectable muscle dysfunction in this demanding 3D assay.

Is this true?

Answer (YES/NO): NO